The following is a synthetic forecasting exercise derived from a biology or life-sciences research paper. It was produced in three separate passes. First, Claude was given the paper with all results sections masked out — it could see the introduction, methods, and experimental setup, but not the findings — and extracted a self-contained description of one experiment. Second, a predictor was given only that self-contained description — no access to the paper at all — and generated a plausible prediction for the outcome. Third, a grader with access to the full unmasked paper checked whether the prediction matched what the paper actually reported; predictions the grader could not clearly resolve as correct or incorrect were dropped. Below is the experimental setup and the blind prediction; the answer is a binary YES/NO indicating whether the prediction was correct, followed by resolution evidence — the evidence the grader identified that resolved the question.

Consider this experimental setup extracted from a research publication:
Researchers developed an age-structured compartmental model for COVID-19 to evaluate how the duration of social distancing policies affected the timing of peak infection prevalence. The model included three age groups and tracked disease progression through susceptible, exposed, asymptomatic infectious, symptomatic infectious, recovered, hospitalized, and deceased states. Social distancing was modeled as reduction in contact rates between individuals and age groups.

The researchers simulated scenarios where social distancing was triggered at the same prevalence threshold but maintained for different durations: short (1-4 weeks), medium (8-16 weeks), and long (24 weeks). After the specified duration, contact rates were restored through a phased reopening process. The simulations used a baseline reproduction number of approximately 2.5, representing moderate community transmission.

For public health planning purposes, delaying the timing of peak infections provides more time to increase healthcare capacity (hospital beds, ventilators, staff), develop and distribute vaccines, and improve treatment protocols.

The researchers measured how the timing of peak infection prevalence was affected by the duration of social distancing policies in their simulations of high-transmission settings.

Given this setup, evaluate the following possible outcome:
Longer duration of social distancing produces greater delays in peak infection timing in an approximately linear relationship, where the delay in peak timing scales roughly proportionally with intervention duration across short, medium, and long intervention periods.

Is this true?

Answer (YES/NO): NO